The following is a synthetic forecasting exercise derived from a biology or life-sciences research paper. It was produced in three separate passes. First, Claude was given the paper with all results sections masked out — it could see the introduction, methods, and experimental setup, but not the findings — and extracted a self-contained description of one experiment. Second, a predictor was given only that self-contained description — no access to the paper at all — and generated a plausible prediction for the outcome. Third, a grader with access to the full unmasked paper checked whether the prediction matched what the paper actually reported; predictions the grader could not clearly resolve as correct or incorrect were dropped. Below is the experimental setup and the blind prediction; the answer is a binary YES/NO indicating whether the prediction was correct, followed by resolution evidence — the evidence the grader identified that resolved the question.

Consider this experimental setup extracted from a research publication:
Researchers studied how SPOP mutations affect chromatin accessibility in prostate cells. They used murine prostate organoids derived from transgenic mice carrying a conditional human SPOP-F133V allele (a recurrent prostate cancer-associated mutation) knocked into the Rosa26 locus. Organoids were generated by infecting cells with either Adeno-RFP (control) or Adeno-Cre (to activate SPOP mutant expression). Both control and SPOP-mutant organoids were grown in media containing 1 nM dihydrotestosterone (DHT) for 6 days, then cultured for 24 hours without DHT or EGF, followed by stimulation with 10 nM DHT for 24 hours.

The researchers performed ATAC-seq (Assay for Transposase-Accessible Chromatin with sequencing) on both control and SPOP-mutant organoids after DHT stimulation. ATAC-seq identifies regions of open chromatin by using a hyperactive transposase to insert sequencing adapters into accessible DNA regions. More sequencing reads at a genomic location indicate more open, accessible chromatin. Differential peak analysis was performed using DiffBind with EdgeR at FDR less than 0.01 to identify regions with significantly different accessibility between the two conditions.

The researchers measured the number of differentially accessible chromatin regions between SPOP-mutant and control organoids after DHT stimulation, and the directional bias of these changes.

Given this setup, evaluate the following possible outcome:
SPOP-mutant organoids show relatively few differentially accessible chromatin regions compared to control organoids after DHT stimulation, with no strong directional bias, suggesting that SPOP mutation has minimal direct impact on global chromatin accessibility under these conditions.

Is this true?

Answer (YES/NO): NO